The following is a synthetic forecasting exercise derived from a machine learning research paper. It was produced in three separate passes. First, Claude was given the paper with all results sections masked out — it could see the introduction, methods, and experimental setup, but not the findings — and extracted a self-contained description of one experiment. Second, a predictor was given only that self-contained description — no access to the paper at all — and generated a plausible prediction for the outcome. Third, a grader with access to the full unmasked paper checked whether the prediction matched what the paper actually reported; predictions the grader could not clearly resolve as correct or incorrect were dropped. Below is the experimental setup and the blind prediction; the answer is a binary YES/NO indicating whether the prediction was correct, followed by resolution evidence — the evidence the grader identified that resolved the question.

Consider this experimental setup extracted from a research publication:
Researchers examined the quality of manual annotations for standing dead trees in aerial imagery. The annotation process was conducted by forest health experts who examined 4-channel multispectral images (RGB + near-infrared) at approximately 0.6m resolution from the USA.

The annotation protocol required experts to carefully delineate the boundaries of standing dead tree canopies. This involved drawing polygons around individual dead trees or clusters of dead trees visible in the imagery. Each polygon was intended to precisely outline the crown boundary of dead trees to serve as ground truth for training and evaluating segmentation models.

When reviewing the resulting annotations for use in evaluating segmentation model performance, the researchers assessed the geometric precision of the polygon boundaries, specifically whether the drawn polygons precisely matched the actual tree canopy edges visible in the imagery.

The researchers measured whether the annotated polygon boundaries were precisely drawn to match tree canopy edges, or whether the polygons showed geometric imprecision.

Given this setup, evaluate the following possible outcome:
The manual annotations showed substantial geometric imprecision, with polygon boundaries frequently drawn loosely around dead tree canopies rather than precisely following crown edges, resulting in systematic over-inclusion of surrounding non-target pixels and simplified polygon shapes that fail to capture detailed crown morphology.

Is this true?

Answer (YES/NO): NO